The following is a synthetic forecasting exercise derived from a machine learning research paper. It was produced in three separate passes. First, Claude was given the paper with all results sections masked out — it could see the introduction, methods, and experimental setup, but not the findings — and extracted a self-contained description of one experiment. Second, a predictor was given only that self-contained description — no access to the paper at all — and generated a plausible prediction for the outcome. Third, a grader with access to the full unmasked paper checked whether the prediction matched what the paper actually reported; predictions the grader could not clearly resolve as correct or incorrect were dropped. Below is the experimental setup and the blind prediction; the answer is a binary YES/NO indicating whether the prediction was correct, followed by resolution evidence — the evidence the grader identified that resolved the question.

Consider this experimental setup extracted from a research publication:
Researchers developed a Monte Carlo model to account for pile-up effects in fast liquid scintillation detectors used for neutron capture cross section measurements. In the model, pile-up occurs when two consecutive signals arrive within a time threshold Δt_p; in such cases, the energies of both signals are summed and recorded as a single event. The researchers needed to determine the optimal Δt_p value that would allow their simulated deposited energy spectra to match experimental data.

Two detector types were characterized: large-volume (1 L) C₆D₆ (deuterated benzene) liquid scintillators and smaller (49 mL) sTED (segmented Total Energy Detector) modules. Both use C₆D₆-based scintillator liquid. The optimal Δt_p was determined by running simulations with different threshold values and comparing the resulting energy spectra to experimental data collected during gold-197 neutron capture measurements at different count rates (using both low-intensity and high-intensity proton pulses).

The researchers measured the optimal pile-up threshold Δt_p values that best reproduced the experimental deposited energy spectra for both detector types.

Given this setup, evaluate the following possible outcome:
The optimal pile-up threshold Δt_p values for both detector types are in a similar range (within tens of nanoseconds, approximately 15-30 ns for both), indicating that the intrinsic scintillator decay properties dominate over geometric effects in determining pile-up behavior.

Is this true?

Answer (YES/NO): NO